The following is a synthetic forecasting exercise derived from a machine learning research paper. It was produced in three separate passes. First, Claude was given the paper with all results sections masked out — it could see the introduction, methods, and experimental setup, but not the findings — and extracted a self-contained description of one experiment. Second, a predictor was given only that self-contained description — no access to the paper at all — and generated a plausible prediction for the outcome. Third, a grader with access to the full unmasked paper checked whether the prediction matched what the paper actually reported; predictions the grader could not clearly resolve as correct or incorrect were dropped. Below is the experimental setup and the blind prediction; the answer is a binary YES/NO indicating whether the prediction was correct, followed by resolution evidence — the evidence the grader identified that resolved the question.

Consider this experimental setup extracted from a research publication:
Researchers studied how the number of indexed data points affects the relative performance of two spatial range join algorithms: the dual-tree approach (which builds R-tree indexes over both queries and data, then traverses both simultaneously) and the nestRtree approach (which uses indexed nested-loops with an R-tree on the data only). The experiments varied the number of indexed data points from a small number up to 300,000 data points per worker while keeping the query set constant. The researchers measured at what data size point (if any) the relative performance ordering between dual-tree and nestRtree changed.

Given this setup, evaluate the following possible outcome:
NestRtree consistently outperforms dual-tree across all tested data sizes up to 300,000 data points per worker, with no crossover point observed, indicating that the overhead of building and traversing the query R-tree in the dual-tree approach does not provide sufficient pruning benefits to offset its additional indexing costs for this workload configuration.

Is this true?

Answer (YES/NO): NO